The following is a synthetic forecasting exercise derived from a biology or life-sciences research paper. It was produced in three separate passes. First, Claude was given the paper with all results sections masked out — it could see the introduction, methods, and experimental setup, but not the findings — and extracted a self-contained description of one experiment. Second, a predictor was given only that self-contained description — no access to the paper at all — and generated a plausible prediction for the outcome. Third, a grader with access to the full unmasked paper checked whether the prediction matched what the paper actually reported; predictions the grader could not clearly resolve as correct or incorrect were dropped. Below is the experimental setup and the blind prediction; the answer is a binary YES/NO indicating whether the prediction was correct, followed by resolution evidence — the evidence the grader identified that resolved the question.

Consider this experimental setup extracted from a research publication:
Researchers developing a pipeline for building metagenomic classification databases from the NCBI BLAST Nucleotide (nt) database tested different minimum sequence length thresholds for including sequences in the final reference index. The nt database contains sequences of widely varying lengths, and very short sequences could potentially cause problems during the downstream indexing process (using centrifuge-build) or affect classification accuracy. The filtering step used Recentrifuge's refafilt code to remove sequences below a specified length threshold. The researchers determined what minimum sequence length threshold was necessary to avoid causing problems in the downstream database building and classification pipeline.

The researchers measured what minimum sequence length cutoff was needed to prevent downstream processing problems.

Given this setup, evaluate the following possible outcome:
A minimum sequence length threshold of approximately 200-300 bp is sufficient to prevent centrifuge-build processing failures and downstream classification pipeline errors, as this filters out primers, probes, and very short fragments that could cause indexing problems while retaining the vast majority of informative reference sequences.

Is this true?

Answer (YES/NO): NO